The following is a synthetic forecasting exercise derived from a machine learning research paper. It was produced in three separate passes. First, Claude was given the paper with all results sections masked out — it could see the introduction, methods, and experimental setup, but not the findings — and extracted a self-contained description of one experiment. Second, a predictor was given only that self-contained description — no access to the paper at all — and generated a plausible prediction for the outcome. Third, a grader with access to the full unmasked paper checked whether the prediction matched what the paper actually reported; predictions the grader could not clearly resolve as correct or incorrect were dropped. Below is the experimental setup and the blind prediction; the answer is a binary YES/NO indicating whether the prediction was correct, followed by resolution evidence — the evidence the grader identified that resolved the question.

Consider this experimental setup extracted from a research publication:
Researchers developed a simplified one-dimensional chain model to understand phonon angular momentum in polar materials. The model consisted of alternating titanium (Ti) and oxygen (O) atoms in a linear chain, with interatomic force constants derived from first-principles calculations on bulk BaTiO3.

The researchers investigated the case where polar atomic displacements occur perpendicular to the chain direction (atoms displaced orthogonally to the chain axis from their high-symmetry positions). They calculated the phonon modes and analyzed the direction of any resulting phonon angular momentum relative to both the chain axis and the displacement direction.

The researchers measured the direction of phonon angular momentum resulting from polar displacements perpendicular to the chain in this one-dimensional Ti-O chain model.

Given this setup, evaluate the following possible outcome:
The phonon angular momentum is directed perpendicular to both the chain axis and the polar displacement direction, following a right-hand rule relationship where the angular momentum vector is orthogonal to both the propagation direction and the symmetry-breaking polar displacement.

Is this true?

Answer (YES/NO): YES